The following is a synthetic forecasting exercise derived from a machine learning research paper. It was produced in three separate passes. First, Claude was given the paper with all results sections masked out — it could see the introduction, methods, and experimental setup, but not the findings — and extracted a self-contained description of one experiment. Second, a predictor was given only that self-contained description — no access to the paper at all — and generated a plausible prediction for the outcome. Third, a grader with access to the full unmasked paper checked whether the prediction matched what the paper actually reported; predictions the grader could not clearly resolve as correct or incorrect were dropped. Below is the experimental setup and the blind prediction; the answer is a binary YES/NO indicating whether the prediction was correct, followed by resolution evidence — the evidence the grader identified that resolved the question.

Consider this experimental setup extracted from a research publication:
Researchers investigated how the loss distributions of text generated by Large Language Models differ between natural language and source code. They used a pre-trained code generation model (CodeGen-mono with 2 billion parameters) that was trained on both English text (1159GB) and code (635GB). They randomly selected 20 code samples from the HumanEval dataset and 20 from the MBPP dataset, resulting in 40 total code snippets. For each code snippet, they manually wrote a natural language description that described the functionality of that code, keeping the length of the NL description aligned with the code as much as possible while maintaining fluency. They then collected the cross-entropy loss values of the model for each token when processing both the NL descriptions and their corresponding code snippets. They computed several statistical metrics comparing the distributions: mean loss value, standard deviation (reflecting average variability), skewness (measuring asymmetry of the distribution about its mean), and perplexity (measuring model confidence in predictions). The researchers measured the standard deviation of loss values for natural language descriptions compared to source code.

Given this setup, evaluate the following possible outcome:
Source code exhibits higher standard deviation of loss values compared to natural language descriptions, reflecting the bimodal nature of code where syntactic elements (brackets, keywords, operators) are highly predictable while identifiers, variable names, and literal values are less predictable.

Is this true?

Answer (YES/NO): NO